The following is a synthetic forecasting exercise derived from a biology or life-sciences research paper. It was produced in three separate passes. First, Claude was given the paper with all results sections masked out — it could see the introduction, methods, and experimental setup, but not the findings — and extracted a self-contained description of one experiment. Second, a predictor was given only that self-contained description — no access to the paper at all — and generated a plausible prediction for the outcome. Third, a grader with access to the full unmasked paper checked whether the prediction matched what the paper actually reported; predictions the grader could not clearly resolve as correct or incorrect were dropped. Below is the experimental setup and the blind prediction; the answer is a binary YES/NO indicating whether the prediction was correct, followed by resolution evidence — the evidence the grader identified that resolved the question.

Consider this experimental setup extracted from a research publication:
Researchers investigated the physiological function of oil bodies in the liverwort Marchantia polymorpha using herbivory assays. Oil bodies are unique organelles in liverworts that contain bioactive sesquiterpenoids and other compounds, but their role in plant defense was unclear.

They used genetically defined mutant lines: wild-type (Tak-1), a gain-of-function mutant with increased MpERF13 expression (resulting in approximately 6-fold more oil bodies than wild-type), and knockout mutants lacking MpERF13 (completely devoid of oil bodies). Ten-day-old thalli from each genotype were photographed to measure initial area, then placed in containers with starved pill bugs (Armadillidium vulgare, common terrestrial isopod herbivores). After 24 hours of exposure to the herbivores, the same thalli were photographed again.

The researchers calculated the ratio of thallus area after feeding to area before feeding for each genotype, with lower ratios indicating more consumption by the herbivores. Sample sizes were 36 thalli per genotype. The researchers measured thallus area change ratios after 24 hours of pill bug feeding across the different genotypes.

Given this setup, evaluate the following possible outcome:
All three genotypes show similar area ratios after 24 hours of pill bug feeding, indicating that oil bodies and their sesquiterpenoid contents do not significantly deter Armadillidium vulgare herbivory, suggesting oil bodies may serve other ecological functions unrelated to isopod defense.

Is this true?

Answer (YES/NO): NO